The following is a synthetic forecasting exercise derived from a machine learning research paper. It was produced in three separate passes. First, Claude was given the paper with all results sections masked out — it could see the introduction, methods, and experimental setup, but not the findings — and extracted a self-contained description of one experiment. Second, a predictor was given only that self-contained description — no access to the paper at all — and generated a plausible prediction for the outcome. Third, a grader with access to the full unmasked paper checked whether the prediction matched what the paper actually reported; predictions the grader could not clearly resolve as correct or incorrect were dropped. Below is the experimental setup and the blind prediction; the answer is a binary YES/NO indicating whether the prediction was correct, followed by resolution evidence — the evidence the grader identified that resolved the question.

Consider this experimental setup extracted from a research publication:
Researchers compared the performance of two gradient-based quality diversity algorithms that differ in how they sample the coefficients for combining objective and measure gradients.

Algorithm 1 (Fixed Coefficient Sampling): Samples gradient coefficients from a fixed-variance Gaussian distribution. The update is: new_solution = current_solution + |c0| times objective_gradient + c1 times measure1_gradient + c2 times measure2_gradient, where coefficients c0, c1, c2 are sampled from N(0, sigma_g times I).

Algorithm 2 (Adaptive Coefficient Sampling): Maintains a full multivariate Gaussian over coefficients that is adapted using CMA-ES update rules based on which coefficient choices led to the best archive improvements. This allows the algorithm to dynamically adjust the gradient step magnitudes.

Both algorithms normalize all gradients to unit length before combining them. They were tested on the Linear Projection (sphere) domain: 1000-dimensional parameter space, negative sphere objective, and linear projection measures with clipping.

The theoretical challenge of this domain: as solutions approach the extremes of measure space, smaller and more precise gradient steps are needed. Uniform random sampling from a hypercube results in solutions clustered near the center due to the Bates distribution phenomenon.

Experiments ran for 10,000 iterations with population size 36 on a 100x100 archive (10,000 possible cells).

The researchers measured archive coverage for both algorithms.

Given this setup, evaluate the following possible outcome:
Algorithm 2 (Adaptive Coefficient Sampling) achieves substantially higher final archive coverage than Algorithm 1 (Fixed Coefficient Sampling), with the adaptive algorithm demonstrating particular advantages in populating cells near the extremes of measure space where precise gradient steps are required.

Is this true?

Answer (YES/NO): YES